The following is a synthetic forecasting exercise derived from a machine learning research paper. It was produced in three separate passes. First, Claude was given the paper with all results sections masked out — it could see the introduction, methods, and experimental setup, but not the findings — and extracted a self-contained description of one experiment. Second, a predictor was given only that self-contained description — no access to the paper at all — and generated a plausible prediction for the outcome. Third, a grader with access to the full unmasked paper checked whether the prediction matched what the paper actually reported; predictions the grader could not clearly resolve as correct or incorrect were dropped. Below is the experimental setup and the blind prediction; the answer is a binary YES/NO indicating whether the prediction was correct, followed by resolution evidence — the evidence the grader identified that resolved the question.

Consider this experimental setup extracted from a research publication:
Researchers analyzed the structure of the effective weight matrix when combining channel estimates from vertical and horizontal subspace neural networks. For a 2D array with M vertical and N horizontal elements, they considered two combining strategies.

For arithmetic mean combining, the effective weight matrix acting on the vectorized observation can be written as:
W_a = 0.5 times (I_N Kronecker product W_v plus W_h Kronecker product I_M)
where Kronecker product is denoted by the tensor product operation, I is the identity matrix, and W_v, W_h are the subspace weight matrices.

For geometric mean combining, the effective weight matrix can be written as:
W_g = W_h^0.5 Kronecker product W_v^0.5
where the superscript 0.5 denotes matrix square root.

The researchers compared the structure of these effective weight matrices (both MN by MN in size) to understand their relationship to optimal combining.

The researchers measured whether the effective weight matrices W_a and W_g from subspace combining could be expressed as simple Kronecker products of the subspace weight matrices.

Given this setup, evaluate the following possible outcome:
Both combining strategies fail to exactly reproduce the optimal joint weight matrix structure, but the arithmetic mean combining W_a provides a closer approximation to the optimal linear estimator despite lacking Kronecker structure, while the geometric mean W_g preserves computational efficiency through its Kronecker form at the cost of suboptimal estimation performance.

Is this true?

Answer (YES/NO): NO